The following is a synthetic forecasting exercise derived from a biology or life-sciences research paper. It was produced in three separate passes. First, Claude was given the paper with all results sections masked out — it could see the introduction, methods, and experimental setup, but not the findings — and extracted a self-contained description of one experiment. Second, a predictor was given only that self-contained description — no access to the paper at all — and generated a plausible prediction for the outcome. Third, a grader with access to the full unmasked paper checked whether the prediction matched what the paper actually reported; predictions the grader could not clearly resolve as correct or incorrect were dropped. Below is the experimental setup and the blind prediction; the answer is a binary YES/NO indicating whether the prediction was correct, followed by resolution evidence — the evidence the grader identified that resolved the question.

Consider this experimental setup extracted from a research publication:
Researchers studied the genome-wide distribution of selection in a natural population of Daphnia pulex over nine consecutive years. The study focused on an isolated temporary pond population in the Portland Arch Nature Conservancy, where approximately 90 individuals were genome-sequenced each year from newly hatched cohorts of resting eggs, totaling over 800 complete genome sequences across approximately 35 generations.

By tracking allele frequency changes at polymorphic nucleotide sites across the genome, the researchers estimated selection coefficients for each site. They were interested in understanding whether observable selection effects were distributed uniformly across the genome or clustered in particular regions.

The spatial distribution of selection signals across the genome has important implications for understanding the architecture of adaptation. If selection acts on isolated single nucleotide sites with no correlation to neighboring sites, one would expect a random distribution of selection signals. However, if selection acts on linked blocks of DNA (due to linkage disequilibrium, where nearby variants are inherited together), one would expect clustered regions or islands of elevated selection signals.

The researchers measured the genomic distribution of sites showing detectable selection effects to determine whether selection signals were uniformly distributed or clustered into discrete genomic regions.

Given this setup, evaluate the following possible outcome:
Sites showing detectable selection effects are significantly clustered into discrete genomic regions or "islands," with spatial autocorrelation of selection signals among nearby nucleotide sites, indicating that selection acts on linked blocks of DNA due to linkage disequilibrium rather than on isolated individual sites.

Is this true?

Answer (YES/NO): YES